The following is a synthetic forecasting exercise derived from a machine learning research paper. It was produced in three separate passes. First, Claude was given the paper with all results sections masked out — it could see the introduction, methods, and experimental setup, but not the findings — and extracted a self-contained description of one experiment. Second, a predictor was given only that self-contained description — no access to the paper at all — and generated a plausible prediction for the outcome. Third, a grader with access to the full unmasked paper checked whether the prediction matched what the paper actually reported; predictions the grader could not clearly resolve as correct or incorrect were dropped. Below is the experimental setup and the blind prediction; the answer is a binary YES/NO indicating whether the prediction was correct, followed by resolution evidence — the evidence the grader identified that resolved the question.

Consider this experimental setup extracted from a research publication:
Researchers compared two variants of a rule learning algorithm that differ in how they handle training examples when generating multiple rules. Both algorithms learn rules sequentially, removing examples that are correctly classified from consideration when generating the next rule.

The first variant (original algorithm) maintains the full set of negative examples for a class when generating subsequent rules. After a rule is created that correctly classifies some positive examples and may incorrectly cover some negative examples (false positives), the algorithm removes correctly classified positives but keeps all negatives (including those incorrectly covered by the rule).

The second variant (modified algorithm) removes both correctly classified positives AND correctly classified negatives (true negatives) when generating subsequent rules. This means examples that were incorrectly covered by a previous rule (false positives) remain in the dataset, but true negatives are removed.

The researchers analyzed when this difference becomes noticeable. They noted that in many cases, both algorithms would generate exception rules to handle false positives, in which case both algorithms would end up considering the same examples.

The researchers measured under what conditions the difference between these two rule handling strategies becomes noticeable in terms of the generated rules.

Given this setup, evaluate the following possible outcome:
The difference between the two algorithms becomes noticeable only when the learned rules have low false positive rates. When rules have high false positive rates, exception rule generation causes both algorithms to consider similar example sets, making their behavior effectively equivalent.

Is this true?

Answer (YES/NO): NO